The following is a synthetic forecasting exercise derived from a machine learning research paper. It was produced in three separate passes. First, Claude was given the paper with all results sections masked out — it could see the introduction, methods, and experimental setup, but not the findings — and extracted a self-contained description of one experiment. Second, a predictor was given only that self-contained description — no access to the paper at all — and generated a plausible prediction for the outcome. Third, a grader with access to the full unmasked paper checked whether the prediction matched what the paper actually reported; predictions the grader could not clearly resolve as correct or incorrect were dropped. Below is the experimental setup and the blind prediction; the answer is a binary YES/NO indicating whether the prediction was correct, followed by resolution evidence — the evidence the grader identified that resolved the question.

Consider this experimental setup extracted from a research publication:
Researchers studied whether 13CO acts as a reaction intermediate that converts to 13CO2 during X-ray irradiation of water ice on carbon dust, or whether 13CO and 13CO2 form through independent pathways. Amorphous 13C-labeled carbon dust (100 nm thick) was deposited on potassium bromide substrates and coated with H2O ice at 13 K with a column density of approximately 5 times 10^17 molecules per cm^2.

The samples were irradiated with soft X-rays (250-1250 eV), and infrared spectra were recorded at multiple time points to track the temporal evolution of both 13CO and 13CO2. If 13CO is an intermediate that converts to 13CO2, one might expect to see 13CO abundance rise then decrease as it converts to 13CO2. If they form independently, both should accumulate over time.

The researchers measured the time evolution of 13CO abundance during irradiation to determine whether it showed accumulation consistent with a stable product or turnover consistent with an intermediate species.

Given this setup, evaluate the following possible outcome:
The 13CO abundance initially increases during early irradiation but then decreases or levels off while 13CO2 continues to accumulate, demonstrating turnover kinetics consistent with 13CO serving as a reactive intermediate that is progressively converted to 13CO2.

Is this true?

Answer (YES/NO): NO